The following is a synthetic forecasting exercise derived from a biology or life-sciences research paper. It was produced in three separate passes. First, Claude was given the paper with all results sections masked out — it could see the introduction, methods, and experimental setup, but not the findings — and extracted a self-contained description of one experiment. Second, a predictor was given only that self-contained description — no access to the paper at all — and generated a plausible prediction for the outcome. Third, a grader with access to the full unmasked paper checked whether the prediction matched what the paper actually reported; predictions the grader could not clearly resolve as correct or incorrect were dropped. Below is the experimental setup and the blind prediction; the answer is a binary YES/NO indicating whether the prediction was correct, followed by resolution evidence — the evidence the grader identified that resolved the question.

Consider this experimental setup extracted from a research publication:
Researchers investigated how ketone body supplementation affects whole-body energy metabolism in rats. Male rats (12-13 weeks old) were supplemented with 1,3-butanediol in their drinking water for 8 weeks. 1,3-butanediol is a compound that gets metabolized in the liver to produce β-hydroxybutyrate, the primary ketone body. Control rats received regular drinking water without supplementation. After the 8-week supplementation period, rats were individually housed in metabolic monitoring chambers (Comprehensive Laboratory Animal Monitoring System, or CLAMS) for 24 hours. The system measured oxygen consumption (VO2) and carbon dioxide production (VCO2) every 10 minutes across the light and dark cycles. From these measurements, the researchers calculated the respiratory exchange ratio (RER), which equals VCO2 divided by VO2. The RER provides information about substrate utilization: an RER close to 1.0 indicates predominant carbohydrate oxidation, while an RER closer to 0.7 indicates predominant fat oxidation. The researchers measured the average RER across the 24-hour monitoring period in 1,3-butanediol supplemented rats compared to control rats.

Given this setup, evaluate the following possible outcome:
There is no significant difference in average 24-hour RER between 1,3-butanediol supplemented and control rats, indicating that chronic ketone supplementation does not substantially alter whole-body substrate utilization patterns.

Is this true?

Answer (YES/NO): NO